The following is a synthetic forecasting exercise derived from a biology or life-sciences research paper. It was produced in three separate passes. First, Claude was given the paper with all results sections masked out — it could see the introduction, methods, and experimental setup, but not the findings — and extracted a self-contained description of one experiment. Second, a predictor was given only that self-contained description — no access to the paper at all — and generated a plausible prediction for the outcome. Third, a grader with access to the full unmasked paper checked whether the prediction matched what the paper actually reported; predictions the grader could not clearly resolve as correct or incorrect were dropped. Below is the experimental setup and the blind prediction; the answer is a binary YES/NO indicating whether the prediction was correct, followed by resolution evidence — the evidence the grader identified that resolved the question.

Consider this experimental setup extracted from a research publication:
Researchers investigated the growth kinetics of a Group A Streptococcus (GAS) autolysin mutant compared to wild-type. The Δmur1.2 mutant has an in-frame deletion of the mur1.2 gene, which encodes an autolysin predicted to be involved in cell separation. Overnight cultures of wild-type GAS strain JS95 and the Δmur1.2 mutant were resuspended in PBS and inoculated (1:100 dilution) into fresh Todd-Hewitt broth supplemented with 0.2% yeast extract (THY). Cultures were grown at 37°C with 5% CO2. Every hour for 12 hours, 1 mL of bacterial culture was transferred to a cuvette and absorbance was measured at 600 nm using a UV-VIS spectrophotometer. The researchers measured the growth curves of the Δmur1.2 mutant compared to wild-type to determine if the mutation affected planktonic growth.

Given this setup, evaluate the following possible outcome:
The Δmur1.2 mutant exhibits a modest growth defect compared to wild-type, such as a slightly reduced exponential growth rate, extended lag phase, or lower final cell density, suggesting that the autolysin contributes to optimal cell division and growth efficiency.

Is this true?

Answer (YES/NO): NO